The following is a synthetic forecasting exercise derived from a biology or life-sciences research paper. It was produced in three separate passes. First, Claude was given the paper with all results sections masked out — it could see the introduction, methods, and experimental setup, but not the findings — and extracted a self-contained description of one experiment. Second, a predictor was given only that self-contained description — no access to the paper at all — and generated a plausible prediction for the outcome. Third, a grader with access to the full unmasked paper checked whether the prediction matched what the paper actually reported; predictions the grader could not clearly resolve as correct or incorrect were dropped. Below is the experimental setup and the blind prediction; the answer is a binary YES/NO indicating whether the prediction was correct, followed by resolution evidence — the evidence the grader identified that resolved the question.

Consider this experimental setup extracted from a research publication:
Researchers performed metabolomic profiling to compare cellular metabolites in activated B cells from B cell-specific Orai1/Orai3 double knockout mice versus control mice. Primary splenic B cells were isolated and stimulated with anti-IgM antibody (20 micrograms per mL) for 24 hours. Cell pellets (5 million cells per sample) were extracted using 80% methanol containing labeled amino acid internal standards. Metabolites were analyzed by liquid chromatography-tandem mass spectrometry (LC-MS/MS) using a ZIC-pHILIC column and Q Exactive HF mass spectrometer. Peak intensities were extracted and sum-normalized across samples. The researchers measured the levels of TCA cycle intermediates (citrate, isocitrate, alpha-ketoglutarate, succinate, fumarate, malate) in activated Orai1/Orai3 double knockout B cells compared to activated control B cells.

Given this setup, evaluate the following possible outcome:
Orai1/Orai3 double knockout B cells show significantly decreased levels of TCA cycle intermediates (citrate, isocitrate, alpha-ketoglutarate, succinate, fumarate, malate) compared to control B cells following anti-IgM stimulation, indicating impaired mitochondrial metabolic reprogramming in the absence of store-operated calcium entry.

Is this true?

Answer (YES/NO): YES